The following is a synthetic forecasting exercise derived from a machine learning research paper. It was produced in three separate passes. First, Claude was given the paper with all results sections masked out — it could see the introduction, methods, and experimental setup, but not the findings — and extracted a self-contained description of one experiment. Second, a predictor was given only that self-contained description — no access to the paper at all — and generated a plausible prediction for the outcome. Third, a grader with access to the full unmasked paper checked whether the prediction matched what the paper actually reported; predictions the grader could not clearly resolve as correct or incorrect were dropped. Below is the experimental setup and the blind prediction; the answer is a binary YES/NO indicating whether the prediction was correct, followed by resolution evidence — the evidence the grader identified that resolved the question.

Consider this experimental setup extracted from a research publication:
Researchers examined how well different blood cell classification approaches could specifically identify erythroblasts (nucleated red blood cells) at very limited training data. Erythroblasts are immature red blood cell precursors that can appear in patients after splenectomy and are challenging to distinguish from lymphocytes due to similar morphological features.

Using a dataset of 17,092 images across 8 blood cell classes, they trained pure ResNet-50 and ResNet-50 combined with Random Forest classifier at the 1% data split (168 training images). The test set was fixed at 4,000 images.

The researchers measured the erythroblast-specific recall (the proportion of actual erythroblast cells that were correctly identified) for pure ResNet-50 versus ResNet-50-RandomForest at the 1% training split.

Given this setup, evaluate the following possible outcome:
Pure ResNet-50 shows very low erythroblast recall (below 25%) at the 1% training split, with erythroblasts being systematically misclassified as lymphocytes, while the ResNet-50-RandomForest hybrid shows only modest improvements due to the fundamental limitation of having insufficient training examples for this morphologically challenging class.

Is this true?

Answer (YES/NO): NO